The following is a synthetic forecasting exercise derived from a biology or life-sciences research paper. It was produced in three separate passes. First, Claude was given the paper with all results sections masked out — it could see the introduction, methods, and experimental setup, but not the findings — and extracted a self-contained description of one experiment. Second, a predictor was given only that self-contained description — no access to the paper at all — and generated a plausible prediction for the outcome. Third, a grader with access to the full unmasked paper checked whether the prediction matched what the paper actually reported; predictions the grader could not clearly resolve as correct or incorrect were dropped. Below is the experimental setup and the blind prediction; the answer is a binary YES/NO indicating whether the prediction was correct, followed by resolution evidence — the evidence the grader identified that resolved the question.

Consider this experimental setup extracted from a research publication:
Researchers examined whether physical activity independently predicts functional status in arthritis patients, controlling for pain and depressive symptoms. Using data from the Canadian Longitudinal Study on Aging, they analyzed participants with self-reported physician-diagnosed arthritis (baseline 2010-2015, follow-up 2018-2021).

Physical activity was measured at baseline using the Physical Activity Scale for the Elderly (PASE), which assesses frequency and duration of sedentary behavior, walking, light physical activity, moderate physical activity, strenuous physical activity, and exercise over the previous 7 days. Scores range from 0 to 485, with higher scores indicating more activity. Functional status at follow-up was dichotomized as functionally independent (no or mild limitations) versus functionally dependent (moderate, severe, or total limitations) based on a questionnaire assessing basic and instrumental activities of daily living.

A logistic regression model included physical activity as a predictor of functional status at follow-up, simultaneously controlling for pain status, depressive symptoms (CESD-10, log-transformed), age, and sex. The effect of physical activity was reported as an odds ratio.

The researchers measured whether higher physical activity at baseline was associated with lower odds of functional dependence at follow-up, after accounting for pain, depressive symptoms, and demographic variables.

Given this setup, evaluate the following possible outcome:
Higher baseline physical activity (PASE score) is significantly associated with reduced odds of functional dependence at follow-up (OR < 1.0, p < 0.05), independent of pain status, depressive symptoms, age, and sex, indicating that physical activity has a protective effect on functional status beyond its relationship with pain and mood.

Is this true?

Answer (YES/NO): YES